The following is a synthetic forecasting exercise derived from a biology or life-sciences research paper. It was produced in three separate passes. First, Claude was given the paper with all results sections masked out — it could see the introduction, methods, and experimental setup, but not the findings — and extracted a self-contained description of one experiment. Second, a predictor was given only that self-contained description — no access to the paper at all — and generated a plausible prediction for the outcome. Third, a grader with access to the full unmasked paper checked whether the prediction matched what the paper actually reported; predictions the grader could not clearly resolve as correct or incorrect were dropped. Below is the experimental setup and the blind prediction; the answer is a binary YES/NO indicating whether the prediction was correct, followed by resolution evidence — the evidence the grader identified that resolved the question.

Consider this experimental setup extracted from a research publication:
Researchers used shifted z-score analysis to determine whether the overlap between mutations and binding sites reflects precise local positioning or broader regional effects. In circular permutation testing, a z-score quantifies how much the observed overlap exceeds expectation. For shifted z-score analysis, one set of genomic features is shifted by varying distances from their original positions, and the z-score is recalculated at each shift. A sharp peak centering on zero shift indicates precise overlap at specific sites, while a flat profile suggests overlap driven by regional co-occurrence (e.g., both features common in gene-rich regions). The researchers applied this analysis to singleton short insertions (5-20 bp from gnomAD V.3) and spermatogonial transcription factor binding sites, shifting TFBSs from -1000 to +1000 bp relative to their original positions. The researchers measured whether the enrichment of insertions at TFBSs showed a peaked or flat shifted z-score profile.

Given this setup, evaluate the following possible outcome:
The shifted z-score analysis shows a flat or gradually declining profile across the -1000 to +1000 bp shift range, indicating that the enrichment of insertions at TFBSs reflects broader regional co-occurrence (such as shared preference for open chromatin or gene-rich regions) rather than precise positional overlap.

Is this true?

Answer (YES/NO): NO